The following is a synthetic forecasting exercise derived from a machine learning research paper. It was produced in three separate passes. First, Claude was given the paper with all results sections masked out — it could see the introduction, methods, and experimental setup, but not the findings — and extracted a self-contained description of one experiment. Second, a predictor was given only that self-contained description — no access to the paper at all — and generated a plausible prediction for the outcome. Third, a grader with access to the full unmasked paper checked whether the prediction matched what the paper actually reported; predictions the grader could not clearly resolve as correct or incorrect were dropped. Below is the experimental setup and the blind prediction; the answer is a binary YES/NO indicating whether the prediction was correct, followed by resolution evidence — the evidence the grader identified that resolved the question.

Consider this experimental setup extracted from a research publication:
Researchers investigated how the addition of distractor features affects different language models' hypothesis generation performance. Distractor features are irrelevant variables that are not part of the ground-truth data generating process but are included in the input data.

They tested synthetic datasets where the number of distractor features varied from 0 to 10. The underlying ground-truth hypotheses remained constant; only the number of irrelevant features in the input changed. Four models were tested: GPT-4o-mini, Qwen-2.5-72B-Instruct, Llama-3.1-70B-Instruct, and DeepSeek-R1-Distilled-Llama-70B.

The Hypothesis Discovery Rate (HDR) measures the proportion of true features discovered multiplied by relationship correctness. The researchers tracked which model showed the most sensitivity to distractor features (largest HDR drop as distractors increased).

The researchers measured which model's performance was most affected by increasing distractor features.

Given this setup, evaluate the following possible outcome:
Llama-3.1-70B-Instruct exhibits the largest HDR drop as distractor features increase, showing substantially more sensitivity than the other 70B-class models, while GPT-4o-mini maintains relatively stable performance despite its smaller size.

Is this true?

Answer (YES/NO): NO